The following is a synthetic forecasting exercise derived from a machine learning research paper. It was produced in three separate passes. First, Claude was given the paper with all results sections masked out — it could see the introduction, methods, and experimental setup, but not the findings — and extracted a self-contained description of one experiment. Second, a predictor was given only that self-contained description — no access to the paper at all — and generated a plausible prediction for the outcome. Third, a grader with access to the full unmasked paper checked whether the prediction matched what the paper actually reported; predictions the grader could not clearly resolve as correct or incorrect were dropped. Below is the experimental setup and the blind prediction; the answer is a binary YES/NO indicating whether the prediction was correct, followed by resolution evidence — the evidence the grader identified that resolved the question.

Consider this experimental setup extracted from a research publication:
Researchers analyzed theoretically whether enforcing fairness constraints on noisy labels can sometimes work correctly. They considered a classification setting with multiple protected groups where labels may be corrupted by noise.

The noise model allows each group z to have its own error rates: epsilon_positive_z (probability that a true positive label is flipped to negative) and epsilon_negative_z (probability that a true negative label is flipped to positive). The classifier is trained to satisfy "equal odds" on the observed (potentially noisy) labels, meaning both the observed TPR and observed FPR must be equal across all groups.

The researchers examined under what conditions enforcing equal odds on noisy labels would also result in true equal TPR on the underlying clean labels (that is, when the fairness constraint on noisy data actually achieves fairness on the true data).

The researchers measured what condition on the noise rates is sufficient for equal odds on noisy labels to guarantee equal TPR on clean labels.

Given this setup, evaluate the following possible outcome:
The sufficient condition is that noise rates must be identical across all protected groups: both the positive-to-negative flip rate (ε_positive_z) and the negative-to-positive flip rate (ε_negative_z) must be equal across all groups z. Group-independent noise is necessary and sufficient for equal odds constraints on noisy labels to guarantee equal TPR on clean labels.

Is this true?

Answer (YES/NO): NO